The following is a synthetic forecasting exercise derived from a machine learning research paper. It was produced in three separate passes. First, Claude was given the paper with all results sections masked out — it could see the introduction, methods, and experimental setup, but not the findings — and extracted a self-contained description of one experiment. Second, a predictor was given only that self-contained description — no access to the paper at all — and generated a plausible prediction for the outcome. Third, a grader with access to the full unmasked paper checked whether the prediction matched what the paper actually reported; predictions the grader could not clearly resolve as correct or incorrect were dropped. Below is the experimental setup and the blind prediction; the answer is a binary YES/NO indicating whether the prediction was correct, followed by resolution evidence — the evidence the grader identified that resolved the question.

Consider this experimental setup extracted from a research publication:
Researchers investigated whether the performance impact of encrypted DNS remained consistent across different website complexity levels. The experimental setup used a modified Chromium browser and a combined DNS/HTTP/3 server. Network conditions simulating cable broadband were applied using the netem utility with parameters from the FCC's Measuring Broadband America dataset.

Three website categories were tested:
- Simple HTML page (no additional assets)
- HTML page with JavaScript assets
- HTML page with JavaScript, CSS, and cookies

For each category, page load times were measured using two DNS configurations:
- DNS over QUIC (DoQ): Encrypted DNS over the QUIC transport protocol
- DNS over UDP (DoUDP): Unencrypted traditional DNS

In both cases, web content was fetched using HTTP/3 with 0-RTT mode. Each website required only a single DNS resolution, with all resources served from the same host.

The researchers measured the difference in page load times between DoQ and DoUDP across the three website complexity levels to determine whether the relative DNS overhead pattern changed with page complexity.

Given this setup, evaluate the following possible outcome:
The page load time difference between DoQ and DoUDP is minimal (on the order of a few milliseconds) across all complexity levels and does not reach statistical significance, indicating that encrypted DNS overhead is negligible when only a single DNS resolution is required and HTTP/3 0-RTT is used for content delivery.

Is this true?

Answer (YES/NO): NO